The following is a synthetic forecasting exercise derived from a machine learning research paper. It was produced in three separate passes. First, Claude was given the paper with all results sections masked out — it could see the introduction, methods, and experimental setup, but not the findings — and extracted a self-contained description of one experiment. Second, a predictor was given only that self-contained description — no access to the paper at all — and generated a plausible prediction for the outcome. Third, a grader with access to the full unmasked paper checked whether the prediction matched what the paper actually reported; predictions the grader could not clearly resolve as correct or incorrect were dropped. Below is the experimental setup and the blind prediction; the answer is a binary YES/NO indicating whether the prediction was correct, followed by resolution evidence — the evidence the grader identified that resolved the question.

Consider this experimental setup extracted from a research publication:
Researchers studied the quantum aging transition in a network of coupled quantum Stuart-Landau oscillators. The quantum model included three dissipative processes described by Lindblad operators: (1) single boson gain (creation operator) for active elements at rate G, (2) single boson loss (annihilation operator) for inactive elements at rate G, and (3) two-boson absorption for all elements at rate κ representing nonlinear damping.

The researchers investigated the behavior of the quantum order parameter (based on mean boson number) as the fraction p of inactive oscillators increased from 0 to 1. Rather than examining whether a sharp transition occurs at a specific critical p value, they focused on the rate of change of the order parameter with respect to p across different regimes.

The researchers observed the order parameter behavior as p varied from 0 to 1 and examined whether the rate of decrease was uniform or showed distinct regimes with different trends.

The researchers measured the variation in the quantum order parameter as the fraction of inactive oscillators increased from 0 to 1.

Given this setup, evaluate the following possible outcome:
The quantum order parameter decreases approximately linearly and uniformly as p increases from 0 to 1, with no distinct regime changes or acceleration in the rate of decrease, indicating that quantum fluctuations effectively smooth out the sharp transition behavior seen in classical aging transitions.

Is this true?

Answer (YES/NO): NO